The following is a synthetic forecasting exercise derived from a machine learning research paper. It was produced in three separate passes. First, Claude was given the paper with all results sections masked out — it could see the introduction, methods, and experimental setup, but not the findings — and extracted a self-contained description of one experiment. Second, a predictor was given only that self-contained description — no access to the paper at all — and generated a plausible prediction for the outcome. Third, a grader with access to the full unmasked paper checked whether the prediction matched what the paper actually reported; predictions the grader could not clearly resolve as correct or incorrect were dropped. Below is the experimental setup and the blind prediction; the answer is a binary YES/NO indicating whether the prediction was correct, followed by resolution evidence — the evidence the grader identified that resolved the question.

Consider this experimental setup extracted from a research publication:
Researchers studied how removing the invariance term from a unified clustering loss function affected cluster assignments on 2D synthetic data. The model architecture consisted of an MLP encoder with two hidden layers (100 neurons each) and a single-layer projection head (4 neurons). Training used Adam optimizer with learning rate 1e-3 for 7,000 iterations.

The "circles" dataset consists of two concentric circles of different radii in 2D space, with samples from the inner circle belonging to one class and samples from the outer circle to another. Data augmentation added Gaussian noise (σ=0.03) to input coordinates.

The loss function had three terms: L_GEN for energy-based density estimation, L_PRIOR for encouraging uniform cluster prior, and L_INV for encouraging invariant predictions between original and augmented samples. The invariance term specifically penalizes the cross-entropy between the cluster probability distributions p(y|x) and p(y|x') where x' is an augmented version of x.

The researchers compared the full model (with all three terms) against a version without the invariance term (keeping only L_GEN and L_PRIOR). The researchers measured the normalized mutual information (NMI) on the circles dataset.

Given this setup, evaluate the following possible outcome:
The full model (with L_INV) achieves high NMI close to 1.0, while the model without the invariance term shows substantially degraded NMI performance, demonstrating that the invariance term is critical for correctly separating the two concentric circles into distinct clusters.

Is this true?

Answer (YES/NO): YES